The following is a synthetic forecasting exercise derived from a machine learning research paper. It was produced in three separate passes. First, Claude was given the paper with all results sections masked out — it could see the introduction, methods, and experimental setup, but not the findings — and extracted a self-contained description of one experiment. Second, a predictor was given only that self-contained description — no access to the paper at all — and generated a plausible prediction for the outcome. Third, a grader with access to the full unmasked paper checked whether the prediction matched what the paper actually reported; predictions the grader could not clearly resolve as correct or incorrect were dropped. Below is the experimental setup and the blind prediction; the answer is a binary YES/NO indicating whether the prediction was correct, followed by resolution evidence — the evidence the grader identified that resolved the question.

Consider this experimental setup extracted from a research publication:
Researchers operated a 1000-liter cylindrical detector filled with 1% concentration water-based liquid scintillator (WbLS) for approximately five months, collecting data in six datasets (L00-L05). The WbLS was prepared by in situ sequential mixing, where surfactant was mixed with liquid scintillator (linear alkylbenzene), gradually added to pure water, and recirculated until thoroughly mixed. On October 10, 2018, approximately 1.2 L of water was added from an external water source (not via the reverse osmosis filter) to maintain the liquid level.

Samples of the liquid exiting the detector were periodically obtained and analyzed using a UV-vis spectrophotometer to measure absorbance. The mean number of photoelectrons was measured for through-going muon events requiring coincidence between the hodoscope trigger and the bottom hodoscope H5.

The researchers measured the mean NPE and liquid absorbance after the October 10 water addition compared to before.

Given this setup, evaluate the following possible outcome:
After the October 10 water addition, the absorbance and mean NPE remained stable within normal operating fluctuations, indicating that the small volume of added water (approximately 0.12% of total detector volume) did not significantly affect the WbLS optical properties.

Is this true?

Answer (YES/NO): NO